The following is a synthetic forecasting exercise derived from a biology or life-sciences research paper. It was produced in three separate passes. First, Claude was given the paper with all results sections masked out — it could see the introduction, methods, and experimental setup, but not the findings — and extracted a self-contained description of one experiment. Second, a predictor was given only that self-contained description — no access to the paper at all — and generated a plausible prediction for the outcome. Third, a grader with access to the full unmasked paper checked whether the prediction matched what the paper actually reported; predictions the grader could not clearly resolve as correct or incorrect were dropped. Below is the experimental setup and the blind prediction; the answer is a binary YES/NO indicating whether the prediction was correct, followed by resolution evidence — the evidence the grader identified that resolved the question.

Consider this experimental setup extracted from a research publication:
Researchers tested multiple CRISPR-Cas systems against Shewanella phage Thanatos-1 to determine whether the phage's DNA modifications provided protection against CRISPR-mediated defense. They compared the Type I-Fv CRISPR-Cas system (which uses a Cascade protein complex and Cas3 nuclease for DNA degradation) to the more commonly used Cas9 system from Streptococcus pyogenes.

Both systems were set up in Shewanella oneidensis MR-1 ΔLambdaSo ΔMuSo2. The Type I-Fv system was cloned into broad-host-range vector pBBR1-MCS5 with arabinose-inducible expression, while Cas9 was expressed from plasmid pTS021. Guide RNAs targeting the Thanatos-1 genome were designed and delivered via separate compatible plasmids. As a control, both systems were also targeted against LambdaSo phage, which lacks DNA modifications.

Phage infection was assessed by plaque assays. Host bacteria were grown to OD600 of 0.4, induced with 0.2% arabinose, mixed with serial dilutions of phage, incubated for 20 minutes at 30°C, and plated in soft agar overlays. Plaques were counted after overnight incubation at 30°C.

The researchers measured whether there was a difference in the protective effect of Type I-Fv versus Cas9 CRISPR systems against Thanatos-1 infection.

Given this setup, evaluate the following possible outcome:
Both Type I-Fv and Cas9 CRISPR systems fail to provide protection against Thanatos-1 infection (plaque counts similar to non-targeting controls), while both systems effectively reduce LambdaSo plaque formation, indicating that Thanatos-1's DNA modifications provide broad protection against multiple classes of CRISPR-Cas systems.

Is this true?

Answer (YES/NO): YES